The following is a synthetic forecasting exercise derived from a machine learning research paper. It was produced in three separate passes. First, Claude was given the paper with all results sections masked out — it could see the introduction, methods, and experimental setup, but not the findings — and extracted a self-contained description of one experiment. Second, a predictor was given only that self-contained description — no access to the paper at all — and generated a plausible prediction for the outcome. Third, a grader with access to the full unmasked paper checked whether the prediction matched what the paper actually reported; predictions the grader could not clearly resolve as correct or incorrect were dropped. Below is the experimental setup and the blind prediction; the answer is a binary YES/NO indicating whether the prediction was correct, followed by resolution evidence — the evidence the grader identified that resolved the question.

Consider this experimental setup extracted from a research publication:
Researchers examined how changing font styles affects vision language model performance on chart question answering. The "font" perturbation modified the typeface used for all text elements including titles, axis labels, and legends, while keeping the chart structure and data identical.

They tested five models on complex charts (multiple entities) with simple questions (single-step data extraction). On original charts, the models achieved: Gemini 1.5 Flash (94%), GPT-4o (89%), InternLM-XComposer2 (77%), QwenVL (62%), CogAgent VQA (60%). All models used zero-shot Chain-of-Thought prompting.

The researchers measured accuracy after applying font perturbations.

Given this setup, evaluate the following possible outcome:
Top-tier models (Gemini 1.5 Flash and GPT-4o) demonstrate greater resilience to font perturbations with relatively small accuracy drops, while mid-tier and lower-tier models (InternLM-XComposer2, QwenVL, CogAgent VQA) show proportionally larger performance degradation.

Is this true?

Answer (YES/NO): NO